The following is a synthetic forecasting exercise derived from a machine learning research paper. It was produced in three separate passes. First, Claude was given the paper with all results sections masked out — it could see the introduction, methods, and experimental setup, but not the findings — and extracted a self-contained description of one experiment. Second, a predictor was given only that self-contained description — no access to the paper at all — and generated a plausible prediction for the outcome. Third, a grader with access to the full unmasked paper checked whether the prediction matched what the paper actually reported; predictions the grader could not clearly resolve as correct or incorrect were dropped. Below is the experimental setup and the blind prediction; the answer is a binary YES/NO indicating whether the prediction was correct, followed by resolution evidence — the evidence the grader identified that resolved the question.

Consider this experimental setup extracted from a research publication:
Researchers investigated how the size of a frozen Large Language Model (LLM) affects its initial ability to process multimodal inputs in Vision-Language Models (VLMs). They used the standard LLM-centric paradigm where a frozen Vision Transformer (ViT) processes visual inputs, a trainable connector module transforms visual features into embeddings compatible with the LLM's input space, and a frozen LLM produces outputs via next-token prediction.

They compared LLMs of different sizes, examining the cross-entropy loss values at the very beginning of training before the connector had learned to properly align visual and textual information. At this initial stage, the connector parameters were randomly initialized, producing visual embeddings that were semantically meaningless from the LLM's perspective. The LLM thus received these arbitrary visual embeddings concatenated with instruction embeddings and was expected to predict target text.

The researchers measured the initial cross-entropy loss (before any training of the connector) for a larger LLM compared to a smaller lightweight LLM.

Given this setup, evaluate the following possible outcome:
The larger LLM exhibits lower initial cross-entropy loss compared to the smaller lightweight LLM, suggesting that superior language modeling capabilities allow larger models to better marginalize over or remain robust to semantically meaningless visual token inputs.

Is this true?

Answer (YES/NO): YES